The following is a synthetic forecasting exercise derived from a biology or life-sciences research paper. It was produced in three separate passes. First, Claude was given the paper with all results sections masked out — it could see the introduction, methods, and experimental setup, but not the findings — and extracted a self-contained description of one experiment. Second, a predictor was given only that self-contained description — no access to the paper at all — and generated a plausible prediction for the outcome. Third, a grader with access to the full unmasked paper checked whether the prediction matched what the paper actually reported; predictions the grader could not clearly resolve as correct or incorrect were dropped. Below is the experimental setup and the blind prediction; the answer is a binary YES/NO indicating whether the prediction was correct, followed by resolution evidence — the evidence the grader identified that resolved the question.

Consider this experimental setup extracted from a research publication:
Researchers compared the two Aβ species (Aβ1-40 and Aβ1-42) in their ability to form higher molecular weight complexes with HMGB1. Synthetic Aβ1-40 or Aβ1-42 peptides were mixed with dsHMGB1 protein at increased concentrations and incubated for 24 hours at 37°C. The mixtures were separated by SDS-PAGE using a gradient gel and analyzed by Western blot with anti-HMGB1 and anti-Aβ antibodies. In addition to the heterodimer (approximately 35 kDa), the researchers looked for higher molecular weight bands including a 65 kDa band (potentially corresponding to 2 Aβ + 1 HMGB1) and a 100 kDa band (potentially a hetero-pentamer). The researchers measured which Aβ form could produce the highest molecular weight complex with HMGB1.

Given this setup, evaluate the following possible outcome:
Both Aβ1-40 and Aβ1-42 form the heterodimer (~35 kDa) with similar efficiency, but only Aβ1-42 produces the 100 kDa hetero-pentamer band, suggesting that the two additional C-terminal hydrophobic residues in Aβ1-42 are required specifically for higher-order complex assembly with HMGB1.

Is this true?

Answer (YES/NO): NO